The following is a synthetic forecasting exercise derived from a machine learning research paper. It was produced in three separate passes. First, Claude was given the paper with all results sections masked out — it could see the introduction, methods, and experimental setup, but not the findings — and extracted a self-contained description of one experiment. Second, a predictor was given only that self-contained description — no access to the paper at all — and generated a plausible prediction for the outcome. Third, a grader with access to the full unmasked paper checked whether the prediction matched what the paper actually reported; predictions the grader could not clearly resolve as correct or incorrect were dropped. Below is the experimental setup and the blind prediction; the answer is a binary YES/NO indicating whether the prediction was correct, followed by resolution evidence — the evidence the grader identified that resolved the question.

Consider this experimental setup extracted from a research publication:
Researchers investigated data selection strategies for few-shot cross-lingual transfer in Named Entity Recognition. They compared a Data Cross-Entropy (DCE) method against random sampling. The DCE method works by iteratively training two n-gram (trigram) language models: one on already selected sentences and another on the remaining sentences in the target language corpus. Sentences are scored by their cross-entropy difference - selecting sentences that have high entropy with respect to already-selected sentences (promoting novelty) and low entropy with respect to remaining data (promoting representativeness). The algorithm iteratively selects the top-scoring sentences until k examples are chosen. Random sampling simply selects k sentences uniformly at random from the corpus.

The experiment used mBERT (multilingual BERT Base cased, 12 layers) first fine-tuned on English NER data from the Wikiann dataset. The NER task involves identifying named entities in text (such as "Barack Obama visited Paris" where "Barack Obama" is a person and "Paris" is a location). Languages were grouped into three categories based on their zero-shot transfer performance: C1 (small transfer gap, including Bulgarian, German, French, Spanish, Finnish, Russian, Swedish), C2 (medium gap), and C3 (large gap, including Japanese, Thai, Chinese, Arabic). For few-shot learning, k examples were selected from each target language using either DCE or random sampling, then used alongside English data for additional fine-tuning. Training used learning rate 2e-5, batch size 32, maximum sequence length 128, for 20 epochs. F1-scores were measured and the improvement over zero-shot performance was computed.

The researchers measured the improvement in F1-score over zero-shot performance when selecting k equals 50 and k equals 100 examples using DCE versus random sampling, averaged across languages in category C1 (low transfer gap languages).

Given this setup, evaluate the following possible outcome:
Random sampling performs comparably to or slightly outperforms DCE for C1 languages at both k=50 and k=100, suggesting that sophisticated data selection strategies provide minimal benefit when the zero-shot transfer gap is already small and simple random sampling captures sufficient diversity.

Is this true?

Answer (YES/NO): YES